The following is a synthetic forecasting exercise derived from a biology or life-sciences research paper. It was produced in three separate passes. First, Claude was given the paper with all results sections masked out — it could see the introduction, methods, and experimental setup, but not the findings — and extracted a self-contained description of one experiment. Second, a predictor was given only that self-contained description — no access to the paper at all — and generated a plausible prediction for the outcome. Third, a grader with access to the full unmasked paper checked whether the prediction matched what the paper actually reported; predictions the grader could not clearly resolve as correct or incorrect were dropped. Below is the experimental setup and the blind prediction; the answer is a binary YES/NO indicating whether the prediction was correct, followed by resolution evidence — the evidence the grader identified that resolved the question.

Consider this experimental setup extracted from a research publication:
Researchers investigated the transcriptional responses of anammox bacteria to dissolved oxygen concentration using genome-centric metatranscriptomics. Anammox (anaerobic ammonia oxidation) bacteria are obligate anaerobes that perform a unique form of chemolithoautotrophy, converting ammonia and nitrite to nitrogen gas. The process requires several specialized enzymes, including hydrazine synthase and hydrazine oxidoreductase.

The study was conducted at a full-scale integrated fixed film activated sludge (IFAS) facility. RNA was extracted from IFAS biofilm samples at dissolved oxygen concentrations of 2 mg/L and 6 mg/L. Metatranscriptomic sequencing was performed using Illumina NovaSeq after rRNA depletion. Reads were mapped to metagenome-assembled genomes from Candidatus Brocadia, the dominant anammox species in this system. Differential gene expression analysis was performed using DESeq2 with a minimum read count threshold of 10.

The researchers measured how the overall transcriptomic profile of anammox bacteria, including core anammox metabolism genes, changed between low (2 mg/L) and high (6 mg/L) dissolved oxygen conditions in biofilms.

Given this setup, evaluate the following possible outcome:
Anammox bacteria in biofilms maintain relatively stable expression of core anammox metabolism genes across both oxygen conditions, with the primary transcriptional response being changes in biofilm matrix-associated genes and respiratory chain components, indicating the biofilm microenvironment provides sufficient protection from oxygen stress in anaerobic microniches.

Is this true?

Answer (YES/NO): NO